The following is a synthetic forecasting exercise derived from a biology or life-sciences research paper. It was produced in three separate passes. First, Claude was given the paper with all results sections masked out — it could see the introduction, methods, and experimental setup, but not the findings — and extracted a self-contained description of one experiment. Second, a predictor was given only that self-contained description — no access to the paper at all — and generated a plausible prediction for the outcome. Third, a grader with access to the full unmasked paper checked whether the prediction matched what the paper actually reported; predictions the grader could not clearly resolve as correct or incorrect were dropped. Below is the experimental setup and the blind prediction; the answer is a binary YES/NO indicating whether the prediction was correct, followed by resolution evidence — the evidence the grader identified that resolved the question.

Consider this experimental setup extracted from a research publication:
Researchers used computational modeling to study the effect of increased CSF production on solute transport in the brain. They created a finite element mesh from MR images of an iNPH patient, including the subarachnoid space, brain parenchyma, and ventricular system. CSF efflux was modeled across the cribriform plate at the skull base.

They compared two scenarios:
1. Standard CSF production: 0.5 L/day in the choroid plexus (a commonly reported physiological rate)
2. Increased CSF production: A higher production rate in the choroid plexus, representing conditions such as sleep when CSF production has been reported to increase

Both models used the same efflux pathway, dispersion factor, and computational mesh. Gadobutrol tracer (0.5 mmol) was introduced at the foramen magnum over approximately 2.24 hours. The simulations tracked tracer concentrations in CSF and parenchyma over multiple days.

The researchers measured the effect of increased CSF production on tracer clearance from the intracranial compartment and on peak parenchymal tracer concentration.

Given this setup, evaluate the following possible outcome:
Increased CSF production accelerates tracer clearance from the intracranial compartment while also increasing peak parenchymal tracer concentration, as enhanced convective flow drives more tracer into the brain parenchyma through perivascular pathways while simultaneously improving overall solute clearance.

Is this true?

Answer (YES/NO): NO